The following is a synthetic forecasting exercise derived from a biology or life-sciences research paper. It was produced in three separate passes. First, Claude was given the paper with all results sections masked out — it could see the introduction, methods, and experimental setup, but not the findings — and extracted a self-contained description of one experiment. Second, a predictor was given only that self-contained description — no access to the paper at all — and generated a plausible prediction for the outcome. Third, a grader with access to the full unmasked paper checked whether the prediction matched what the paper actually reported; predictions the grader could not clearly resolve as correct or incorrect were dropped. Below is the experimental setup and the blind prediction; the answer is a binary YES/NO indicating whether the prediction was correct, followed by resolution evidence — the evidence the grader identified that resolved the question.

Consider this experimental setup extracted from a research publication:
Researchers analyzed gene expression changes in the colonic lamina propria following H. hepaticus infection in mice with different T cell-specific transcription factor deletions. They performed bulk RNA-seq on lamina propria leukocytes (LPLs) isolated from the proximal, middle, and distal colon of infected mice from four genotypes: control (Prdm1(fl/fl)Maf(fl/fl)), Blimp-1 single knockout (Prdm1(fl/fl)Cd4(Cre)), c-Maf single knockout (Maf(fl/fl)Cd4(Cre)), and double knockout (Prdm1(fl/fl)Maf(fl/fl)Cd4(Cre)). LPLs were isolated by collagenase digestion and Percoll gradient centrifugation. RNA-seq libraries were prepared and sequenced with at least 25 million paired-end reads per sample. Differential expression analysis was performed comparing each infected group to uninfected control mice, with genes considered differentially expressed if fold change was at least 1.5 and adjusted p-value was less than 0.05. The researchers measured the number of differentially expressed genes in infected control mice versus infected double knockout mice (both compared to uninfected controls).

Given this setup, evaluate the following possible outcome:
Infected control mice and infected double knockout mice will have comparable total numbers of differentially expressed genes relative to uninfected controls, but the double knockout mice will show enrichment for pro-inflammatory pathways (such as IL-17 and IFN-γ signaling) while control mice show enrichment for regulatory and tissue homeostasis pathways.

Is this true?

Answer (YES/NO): NO